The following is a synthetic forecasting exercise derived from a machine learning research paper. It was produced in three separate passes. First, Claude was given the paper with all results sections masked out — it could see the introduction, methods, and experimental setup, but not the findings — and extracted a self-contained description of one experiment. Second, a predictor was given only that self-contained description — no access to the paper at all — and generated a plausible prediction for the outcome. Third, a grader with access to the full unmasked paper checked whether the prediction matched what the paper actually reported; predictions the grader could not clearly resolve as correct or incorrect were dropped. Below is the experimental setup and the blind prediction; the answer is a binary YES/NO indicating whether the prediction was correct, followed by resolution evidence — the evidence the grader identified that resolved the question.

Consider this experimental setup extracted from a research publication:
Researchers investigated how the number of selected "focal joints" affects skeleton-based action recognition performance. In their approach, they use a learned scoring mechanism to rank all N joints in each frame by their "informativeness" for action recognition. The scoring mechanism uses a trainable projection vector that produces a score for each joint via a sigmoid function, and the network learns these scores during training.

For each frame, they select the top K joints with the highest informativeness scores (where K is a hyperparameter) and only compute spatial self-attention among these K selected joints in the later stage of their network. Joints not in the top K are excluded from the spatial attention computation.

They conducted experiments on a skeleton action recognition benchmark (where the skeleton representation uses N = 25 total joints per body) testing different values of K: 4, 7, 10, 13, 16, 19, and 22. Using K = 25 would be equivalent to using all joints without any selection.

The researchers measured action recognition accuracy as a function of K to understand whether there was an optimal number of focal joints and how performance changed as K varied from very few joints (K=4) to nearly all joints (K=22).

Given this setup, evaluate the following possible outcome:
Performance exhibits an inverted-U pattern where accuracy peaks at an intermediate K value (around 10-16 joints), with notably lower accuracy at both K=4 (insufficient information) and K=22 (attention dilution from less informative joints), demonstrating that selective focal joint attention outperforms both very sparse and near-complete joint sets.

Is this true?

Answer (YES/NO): YES